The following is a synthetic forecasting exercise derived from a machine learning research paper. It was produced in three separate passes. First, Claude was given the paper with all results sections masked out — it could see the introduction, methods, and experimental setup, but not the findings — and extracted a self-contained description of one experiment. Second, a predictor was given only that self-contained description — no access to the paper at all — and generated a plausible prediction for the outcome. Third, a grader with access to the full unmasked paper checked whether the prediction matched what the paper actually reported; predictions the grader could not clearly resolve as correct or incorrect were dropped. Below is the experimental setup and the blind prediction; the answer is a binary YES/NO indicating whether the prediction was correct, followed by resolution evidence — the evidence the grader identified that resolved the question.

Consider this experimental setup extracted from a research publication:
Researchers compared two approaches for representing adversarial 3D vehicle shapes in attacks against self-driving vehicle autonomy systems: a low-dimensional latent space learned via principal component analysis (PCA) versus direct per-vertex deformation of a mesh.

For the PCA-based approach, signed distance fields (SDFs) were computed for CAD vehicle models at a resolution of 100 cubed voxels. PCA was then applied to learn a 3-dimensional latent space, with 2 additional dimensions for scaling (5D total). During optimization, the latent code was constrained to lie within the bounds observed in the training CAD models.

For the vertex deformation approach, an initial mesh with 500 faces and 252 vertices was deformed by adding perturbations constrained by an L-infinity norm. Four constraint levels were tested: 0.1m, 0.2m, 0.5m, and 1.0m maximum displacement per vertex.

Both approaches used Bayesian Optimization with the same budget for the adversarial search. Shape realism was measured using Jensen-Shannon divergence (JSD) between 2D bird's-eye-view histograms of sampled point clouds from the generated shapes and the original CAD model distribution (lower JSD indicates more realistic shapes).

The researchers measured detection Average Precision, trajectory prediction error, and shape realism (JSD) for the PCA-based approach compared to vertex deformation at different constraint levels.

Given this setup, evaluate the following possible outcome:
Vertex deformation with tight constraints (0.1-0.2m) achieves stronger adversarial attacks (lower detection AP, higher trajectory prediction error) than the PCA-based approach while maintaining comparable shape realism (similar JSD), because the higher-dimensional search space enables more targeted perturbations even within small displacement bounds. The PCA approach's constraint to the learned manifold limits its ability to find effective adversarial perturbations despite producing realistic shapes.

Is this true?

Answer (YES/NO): NO